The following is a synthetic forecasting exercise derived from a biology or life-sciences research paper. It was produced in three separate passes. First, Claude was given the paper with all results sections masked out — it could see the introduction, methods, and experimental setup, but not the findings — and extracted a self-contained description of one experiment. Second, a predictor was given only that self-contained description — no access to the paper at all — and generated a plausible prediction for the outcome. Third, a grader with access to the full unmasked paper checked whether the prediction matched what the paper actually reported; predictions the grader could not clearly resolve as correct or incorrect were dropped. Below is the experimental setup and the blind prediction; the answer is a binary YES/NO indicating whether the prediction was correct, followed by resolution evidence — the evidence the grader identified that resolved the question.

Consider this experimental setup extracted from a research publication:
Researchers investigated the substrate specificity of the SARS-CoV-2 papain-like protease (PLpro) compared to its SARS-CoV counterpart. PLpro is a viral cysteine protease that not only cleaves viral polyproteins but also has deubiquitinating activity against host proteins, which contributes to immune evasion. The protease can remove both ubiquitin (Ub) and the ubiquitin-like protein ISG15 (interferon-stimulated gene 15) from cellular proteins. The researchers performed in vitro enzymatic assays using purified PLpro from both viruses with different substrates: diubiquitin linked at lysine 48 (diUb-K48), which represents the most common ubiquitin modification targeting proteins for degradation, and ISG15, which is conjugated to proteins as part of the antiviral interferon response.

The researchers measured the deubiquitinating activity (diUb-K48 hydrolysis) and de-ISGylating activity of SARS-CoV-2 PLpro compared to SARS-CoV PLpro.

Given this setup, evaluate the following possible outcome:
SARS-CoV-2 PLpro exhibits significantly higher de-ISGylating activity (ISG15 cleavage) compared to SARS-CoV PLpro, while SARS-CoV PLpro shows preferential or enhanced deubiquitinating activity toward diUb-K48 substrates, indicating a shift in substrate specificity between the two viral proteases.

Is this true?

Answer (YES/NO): NO